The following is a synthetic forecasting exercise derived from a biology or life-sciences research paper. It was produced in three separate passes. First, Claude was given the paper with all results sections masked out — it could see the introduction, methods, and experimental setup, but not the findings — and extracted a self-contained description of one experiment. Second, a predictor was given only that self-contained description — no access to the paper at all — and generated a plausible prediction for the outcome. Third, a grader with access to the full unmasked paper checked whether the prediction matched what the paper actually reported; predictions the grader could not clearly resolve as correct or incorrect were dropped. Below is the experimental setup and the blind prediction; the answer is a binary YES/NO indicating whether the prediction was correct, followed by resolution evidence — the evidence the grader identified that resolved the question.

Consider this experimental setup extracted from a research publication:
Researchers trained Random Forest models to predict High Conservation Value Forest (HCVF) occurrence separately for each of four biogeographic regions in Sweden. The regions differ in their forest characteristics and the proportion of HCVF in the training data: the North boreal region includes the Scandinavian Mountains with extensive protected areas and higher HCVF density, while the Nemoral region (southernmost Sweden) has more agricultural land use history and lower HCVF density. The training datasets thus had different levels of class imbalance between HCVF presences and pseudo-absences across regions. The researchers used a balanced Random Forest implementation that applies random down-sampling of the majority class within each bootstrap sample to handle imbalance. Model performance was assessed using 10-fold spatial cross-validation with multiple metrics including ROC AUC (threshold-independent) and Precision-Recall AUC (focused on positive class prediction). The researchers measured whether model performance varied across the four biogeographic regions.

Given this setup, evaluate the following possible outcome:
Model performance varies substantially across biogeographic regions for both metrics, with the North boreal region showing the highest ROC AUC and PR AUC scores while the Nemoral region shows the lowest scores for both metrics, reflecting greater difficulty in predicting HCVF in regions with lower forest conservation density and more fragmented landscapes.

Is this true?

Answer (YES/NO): NO